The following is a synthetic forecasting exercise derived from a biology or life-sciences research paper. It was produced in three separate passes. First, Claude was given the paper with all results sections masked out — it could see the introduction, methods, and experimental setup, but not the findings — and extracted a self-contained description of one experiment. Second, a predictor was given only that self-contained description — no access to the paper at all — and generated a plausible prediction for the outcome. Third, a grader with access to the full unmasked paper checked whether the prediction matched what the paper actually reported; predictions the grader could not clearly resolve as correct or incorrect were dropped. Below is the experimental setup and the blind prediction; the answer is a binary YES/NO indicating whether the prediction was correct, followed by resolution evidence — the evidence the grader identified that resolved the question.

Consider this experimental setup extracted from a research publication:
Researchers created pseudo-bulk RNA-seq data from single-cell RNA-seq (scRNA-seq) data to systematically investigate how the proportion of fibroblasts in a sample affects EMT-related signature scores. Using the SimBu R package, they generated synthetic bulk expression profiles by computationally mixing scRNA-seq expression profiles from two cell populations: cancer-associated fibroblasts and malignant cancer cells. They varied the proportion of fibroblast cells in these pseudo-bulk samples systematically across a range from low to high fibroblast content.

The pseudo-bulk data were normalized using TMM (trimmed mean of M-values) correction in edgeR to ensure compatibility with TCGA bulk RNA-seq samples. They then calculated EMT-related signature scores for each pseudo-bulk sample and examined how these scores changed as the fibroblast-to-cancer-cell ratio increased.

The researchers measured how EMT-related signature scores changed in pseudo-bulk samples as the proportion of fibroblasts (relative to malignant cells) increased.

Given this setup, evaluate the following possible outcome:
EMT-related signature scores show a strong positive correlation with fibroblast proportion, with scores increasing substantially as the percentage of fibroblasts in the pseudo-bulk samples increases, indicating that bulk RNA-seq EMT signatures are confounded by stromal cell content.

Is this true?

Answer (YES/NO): YES